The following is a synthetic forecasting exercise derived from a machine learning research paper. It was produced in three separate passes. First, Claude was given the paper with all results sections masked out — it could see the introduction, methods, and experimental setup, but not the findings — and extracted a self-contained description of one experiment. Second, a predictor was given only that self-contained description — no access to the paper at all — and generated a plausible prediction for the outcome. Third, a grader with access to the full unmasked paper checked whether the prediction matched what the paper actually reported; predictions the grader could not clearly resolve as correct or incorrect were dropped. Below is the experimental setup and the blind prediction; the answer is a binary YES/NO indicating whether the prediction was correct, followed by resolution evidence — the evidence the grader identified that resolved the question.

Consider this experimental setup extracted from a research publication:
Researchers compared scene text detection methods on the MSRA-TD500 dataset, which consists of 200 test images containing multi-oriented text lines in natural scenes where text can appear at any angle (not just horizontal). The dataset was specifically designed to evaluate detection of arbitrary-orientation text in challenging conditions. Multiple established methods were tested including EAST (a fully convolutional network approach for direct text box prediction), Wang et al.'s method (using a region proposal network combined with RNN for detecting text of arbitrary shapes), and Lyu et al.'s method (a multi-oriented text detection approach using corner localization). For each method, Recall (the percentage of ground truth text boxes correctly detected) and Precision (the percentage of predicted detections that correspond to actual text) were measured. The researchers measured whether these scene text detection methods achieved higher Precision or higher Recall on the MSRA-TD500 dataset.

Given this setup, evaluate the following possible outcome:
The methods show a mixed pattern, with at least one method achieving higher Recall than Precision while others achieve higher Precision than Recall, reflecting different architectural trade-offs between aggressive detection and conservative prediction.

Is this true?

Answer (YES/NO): NO